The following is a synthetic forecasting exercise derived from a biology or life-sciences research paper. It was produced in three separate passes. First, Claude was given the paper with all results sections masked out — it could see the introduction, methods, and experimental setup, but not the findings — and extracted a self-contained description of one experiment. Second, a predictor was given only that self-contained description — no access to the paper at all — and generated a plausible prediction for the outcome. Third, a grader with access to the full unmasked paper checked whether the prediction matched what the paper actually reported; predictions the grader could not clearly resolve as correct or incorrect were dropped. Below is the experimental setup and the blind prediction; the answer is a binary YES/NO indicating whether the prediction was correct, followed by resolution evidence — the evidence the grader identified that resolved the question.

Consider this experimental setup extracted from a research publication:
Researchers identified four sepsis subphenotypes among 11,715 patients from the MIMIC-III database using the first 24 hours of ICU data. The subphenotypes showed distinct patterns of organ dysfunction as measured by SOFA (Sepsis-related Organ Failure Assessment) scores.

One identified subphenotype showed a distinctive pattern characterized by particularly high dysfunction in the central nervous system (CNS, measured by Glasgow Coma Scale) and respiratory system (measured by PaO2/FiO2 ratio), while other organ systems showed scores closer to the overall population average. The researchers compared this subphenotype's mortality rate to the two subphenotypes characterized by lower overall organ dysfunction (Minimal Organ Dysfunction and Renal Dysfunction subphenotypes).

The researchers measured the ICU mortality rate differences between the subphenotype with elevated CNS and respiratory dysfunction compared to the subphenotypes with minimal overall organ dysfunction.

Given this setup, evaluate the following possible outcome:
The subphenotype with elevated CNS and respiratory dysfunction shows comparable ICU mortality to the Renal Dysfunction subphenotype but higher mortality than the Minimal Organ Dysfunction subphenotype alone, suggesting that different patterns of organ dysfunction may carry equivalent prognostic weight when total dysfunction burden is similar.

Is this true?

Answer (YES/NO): NO